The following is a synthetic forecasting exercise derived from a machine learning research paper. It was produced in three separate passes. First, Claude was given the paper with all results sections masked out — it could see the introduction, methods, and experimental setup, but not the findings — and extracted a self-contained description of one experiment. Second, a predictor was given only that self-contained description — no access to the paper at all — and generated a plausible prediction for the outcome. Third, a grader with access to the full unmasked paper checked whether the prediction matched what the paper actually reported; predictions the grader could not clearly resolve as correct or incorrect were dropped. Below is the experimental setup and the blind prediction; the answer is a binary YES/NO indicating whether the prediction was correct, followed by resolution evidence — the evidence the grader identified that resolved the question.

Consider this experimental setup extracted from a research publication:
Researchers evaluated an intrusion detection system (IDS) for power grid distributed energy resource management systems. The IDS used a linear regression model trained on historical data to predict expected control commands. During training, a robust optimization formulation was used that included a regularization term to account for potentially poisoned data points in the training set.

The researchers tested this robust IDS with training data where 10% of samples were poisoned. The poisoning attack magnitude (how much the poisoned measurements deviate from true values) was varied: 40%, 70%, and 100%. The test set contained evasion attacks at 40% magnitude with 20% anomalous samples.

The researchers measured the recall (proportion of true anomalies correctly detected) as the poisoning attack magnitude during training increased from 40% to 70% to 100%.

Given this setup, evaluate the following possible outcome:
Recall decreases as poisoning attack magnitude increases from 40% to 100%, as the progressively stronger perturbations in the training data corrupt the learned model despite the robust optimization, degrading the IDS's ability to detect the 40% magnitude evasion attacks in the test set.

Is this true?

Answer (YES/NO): NO